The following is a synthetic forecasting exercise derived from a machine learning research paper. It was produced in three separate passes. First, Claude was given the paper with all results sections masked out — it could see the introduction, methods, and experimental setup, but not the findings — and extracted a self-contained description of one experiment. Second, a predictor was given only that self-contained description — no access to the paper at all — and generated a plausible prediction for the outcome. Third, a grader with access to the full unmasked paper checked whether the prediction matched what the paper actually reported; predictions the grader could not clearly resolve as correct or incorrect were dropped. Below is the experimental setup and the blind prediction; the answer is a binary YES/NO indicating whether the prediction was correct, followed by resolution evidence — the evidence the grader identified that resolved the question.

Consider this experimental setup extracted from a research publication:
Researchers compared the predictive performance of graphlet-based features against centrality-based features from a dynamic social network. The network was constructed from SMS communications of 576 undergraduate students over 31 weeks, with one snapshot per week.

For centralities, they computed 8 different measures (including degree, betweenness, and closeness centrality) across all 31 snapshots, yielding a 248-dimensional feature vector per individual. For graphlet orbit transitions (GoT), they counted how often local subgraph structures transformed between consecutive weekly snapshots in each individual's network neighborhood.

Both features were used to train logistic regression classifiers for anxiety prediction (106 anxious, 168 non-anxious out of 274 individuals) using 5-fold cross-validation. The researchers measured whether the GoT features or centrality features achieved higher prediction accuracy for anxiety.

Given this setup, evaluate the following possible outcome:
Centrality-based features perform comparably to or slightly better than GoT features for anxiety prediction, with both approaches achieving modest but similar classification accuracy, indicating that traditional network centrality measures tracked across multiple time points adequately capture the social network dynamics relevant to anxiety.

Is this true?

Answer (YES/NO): YES